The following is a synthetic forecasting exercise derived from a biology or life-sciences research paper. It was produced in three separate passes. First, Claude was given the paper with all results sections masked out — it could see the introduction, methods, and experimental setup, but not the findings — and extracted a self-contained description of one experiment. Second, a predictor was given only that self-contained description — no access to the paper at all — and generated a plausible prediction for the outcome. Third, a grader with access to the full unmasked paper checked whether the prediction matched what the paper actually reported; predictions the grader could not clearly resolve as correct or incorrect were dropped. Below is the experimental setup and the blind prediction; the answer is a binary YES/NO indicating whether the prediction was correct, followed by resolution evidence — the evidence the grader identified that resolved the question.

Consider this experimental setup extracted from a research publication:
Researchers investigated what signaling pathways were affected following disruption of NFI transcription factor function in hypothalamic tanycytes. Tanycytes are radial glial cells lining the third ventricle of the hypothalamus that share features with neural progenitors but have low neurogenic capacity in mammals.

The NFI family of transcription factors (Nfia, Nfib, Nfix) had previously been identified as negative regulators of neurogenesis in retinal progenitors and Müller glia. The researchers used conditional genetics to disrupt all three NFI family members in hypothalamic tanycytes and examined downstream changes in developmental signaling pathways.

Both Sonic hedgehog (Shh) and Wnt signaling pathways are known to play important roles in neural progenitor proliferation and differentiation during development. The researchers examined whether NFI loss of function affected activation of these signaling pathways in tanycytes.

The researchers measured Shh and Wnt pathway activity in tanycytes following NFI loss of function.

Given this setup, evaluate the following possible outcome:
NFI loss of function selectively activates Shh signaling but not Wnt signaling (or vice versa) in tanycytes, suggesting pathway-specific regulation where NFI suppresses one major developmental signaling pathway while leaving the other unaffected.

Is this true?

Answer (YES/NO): NO